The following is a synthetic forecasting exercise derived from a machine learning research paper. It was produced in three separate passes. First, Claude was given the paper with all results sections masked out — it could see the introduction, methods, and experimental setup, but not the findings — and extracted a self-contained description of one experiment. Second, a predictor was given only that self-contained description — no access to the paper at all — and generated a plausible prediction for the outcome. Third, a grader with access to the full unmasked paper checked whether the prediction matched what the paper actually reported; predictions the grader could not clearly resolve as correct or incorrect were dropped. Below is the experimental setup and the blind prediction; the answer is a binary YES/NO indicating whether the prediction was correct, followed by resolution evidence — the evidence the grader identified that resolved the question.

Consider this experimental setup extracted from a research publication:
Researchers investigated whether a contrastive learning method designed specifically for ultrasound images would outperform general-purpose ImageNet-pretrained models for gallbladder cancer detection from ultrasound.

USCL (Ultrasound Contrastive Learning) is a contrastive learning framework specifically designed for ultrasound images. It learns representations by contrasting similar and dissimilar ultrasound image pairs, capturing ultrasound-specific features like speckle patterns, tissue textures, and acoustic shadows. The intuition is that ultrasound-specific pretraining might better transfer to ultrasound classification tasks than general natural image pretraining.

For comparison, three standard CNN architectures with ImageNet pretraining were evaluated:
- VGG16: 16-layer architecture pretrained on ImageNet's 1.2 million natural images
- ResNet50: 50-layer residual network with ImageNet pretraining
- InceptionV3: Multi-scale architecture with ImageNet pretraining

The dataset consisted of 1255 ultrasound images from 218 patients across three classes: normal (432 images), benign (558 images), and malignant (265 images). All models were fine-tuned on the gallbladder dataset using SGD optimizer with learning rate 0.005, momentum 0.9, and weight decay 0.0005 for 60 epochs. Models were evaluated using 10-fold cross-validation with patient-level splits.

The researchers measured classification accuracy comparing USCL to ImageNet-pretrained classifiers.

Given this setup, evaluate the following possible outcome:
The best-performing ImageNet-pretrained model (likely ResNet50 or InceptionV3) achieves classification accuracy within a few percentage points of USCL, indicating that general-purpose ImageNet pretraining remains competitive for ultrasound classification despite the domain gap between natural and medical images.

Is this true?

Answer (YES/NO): NO